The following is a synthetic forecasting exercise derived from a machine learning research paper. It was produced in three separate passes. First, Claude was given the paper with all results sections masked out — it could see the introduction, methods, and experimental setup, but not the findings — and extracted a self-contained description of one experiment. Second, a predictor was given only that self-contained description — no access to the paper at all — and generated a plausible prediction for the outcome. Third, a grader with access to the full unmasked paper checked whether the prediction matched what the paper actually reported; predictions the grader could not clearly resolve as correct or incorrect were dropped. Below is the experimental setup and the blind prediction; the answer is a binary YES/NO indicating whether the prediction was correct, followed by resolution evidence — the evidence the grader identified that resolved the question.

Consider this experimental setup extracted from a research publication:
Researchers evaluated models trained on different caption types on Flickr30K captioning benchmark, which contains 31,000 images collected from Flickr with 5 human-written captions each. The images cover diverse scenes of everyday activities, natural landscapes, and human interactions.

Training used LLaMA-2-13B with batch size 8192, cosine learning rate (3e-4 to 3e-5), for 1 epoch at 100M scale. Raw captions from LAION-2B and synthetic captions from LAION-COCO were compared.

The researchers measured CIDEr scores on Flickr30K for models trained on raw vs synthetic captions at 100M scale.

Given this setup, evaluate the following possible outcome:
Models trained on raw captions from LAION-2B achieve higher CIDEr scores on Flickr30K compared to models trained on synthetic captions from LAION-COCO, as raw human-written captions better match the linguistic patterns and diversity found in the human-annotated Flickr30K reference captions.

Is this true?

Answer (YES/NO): YES